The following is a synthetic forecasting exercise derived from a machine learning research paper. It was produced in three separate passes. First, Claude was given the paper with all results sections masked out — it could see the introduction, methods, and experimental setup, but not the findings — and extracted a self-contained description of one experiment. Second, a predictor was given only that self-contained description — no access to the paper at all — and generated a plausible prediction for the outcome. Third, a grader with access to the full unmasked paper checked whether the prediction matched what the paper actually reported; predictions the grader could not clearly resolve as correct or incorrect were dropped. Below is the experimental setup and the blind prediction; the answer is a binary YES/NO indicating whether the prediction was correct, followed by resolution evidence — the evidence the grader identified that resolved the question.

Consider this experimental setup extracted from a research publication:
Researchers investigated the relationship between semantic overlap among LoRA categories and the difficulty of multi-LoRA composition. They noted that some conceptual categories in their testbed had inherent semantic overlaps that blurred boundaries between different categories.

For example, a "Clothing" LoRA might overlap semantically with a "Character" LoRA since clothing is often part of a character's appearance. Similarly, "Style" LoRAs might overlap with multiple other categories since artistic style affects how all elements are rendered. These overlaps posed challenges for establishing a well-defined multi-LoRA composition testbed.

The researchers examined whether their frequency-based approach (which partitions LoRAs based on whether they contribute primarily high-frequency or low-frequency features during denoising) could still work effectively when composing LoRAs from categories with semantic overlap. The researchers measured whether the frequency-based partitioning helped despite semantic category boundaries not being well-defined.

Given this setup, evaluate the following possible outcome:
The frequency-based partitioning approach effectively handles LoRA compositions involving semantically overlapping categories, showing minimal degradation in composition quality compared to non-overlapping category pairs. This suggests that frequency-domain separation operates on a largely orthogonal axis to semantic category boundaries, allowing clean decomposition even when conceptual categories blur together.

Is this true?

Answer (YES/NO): NO